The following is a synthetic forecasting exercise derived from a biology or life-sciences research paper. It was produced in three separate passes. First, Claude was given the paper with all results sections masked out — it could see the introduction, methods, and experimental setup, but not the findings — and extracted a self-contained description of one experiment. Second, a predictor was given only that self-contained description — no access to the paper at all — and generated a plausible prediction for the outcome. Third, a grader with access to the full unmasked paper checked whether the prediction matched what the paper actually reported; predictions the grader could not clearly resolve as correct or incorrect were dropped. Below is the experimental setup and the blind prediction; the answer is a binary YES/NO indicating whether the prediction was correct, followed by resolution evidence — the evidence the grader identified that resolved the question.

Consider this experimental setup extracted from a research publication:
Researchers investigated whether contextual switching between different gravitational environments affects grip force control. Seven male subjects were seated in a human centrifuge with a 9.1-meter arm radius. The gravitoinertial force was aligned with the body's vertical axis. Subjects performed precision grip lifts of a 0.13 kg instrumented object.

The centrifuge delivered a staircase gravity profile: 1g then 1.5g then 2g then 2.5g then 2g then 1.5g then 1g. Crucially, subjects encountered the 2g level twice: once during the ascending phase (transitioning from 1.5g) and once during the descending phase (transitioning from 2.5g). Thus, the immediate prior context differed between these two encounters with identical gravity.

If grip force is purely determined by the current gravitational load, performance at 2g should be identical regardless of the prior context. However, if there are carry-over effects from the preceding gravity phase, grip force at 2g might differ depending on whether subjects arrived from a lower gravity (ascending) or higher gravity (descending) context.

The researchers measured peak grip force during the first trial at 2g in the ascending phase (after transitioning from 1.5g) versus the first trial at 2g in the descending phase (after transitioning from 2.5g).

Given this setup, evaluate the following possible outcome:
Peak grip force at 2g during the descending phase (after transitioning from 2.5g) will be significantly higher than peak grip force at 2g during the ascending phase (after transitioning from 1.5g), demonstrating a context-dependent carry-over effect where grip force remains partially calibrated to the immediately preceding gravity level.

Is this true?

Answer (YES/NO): NO